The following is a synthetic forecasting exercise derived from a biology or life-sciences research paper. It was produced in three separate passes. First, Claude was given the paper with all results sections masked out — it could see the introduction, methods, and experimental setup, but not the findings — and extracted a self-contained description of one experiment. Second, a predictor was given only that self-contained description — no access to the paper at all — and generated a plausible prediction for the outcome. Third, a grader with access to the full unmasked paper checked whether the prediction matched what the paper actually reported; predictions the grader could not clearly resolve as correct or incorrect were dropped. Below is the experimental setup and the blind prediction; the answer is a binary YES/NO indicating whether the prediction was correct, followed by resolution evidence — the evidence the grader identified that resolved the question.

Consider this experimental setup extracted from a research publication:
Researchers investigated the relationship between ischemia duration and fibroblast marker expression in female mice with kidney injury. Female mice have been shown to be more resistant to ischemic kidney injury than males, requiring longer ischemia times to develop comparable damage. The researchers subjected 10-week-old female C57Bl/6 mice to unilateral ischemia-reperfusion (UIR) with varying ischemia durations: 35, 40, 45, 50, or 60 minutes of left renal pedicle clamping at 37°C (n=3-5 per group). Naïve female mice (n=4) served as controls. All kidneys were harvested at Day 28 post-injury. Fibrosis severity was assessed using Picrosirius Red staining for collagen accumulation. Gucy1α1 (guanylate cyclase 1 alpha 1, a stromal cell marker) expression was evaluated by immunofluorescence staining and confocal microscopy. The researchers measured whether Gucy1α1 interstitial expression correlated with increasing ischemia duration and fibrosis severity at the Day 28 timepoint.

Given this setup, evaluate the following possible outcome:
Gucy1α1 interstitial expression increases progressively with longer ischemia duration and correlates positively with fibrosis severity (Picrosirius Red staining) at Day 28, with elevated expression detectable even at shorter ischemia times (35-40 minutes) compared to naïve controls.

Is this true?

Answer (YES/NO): NO